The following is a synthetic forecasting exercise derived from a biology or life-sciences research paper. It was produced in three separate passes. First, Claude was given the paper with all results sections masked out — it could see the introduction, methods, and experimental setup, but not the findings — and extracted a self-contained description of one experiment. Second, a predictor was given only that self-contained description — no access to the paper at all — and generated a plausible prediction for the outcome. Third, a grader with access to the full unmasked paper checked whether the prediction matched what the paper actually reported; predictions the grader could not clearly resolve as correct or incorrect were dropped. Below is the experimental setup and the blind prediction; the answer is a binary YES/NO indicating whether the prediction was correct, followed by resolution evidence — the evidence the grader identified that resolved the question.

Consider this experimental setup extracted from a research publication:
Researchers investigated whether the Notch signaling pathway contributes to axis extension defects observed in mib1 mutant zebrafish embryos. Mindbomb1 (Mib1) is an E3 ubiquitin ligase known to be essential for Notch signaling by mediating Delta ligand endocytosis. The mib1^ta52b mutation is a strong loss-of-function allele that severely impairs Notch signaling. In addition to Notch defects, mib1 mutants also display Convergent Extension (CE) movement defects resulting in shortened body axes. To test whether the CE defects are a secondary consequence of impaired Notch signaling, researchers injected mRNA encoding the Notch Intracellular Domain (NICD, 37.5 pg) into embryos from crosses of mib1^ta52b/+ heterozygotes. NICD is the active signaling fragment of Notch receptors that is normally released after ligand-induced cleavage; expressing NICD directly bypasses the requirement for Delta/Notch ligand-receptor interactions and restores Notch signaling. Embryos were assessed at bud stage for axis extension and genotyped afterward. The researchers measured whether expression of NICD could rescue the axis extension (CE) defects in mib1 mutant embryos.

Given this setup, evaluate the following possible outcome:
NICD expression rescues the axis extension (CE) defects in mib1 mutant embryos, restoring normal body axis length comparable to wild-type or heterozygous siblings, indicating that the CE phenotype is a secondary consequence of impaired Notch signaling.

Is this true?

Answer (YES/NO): NO